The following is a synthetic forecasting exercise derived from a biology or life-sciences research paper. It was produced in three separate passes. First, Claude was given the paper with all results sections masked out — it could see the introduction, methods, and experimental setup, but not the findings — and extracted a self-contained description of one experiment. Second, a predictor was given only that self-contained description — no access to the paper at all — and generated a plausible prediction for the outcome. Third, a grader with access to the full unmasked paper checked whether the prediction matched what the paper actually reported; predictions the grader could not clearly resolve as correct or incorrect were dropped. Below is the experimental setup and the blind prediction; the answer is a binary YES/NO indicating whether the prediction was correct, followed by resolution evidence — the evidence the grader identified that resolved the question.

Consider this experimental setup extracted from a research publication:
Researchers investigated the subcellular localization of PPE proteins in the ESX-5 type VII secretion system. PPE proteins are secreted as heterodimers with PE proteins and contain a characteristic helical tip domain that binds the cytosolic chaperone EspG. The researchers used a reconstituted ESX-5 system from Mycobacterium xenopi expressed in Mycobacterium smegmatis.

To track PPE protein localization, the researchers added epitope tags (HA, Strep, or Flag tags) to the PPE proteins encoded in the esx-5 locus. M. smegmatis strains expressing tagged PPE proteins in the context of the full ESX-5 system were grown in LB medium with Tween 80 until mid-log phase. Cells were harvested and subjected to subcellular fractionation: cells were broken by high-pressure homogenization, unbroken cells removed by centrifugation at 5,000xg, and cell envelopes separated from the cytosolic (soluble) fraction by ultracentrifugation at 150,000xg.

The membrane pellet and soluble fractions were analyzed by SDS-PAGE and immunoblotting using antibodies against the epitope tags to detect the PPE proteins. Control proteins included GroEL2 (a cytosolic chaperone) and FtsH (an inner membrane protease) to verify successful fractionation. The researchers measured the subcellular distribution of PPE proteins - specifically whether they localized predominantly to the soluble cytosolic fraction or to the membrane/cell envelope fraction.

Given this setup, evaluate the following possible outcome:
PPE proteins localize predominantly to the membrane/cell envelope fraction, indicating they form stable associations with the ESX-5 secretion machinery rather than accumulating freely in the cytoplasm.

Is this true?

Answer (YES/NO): YES